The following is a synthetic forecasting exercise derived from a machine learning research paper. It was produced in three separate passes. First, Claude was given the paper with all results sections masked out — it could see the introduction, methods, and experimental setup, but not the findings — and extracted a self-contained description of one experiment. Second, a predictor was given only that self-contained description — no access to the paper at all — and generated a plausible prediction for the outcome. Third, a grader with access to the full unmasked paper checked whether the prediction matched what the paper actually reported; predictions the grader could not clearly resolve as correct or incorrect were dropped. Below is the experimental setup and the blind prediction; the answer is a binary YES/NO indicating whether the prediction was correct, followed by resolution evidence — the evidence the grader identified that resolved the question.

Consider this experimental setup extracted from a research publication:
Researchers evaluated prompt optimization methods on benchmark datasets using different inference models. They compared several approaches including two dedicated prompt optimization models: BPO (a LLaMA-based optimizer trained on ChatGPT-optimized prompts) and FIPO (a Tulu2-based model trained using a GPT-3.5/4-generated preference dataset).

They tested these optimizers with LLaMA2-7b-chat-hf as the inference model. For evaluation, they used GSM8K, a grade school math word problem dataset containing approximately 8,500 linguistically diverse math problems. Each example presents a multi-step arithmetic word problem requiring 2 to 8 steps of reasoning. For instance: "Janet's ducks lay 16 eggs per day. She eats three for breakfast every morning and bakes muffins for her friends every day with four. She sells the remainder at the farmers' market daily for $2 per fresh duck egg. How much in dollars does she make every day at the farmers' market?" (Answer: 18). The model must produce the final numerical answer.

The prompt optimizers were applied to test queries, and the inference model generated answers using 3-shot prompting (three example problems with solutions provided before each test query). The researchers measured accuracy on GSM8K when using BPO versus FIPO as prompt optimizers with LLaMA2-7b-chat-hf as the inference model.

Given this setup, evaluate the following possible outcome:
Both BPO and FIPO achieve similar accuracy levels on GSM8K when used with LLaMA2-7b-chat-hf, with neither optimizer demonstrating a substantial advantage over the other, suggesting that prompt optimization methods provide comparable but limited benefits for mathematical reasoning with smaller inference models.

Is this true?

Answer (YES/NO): NO